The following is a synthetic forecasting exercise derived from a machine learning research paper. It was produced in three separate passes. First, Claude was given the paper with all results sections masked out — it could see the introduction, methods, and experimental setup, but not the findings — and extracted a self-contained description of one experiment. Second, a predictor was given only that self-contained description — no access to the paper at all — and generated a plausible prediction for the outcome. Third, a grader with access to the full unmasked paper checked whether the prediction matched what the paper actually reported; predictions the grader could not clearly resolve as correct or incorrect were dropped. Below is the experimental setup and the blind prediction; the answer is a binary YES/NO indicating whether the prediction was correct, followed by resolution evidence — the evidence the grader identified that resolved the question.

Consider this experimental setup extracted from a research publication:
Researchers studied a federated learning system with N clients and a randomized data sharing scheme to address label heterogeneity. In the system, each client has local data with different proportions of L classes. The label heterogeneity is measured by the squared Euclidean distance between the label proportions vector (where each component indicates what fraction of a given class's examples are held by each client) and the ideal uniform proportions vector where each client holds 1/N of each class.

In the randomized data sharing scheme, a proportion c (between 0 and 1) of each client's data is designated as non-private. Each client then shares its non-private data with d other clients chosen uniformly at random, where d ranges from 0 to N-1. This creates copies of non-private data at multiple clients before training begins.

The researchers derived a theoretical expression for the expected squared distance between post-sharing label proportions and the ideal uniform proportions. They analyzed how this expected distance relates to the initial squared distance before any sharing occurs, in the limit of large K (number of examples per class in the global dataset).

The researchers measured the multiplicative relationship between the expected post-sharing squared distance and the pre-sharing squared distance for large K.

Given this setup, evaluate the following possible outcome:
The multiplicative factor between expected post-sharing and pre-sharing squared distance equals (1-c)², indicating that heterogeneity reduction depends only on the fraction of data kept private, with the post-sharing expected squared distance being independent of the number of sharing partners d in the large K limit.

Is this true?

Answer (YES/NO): NO